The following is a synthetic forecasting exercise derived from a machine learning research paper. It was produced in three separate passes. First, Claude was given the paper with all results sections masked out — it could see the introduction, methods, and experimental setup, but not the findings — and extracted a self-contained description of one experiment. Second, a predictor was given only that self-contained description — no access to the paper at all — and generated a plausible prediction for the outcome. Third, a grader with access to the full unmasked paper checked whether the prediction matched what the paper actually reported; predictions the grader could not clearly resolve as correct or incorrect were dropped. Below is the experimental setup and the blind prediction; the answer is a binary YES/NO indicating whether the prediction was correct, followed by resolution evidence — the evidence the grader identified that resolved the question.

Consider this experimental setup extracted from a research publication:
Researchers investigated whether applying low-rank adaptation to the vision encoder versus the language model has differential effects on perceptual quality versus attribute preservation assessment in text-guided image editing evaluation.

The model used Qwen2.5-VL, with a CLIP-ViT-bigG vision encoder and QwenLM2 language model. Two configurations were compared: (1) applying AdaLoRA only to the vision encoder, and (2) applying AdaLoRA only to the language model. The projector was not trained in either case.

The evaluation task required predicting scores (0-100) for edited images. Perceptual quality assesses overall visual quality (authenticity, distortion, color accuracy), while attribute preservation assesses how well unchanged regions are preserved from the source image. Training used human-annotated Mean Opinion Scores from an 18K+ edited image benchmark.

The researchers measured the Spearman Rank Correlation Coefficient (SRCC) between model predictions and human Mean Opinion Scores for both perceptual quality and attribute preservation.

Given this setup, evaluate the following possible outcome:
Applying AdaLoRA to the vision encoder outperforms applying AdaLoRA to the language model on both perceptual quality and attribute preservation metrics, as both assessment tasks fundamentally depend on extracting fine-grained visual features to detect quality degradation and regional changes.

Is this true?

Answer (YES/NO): YES